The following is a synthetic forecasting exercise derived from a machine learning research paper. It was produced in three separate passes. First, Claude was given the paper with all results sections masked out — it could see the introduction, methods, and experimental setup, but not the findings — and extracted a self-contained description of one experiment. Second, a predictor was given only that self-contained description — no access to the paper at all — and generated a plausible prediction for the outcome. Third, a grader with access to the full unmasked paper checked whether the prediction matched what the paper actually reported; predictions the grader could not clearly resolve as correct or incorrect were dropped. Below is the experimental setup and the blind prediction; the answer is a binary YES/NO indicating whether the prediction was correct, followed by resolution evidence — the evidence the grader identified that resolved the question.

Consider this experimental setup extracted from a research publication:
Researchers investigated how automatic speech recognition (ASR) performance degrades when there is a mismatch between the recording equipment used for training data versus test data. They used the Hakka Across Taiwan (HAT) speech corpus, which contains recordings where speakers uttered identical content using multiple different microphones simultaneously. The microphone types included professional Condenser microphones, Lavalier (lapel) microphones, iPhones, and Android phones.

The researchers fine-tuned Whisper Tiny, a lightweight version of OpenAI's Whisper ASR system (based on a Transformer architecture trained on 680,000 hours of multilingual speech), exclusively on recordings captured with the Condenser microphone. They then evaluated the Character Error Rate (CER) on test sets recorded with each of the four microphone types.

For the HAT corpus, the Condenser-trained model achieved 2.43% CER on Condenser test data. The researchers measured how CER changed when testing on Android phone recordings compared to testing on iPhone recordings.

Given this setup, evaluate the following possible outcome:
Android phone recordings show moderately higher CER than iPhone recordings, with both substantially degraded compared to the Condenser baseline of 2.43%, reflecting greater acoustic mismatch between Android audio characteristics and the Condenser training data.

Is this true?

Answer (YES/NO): YES